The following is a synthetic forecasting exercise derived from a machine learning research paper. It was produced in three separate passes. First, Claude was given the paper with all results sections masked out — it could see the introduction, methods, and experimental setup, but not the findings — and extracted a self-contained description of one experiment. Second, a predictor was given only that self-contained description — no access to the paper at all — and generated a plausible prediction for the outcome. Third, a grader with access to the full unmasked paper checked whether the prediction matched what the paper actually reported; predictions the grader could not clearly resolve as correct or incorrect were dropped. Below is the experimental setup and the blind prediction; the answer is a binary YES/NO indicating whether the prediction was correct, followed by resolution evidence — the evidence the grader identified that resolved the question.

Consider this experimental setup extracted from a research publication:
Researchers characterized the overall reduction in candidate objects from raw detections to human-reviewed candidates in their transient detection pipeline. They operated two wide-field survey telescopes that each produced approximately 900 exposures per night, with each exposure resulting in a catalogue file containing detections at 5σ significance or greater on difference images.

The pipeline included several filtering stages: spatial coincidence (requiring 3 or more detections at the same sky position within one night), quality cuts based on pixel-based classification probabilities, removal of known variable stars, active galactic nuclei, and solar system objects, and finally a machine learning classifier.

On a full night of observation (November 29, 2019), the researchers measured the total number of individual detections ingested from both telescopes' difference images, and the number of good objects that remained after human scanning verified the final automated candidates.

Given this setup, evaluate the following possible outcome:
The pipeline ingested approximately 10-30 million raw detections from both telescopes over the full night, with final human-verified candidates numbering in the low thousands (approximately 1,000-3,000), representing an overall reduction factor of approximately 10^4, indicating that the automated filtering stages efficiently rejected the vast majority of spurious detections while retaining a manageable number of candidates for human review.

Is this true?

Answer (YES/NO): NO